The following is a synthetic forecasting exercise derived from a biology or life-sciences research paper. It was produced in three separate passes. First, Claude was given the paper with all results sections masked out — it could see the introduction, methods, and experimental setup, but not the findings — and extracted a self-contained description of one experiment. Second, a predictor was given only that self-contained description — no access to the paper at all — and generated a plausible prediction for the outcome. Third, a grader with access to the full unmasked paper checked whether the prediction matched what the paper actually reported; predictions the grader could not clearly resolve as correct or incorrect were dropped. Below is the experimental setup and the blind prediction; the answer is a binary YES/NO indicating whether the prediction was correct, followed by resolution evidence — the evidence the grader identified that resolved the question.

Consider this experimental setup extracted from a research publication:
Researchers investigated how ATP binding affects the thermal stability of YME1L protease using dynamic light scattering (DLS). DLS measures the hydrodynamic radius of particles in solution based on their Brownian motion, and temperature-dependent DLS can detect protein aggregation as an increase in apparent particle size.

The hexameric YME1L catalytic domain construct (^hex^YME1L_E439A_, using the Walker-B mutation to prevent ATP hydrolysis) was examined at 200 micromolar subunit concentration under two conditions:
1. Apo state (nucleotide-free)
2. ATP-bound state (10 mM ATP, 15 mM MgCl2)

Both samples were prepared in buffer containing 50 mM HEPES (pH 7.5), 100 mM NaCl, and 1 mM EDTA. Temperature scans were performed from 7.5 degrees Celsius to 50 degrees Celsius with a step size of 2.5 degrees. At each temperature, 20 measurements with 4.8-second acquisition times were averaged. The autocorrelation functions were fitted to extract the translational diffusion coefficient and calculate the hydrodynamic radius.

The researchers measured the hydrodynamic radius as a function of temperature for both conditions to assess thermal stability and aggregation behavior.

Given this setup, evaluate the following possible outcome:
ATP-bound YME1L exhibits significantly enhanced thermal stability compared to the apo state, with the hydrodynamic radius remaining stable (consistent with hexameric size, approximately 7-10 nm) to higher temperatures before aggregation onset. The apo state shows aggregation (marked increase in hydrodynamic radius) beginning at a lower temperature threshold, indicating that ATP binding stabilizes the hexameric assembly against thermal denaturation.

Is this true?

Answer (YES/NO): YES